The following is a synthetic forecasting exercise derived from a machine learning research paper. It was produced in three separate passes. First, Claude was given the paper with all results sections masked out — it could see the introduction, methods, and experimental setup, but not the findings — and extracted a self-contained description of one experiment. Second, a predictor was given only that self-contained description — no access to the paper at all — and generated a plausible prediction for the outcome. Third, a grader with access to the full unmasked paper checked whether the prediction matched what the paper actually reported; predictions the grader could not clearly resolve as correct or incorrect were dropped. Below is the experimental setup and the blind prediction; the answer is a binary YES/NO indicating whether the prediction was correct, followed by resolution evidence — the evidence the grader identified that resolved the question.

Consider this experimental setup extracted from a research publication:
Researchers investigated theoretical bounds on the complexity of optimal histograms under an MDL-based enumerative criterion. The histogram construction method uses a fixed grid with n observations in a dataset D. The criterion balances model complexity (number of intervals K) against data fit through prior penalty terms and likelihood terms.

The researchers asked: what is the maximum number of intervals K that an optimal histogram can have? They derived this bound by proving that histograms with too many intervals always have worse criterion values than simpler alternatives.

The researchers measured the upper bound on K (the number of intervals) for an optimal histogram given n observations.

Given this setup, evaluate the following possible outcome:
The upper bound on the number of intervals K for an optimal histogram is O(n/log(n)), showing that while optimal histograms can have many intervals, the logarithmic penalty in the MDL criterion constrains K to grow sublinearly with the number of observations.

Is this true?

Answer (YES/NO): NO